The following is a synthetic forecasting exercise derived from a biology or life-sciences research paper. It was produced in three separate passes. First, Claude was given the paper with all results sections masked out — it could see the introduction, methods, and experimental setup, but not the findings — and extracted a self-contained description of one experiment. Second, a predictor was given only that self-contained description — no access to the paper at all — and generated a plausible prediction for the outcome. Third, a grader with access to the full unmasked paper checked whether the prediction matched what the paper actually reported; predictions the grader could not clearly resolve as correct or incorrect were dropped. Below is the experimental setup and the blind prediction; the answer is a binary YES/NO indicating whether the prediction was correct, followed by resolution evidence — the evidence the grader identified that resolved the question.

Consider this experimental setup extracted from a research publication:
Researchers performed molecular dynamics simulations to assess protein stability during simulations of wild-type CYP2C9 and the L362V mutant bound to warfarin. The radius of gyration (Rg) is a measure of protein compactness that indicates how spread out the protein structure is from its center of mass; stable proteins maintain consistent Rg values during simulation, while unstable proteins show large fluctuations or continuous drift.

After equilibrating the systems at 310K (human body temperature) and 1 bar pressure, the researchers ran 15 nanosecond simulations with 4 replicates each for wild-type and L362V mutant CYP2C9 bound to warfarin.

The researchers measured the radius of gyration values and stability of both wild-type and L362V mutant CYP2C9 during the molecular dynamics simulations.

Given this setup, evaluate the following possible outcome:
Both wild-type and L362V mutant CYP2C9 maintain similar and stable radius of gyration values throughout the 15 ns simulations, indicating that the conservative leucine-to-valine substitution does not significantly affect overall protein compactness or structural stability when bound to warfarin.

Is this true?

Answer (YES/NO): YES